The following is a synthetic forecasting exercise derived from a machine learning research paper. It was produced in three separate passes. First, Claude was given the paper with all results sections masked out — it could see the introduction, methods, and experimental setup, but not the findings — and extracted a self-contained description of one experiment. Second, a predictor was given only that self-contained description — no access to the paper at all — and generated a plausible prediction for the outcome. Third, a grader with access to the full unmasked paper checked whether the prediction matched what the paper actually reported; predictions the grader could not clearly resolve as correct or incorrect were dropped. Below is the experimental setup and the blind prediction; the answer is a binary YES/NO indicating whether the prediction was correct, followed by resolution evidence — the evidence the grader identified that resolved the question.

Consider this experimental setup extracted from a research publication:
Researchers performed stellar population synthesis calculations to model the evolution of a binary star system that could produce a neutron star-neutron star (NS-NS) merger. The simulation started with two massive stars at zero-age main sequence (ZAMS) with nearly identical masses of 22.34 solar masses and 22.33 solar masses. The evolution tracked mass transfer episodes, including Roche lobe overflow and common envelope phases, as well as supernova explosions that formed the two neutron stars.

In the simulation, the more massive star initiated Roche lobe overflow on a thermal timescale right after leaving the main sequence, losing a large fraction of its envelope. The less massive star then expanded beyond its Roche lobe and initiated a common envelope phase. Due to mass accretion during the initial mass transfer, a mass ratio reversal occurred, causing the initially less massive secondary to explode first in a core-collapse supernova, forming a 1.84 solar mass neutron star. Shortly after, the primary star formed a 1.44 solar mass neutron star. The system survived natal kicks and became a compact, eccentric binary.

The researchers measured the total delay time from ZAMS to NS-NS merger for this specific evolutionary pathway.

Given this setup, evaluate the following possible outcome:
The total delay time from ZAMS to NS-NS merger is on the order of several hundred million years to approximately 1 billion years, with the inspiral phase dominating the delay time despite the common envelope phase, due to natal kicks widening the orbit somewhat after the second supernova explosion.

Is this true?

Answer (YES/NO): NO